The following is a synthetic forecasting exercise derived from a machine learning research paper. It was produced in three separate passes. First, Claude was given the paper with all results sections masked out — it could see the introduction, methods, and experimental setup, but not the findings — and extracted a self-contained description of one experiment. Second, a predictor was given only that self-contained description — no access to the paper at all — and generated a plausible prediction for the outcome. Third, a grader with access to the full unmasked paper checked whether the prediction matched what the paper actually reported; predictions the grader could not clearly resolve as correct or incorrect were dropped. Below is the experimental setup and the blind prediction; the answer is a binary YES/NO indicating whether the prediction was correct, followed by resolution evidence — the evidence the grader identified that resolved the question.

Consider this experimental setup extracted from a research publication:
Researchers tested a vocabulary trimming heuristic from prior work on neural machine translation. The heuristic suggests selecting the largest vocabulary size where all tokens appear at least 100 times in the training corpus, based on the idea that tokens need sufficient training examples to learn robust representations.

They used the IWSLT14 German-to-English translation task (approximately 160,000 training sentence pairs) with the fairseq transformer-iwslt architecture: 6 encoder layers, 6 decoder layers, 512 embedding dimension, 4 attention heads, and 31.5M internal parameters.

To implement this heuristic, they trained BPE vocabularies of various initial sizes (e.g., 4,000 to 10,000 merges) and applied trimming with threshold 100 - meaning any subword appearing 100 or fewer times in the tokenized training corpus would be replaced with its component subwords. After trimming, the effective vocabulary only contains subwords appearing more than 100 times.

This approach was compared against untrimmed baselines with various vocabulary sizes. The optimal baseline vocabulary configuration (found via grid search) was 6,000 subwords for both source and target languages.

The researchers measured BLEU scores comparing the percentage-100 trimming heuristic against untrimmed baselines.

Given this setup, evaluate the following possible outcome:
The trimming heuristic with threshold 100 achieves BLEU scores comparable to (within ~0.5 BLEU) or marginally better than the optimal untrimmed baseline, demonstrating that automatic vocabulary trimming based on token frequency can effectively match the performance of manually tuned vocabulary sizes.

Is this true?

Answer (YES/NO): NO